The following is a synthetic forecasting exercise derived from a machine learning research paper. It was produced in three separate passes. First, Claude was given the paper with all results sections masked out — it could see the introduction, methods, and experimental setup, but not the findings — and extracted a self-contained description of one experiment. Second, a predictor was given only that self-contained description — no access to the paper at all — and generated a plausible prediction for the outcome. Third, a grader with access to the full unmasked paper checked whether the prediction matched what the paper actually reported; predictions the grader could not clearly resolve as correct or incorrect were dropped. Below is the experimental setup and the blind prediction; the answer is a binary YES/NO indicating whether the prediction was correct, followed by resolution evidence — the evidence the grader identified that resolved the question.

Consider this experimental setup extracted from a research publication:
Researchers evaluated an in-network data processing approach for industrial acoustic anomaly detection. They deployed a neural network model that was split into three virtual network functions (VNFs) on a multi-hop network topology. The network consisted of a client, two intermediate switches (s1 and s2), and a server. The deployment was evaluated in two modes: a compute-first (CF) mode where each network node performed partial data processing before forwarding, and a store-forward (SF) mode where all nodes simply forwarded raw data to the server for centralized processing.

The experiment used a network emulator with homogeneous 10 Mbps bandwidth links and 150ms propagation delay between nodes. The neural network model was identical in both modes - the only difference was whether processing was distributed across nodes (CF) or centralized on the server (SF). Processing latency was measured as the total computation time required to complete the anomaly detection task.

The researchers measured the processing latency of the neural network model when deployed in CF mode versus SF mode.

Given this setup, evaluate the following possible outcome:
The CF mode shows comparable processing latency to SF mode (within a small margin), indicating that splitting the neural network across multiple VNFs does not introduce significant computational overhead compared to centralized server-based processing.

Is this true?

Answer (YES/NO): YES